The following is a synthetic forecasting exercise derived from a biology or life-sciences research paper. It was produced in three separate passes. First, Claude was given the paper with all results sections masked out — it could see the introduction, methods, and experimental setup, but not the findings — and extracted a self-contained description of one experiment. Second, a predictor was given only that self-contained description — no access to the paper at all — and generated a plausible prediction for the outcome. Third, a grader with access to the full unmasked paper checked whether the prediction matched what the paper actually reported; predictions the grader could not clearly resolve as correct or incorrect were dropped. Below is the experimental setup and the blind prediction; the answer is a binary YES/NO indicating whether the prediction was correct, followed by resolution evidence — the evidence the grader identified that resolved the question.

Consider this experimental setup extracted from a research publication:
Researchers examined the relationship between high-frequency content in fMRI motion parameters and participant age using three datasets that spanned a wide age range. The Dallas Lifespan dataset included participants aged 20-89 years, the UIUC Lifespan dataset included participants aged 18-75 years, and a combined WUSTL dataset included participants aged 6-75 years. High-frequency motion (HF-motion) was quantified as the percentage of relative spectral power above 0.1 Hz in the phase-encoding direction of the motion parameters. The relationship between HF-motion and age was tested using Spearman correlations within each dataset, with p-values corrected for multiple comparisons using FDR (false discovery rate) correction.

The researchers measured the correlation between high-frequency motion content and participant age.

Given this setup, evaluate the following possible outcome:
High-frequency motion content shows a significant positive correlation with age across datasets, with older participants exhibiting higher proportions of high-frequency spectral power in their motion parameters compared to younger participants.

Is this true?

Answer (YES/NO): NO